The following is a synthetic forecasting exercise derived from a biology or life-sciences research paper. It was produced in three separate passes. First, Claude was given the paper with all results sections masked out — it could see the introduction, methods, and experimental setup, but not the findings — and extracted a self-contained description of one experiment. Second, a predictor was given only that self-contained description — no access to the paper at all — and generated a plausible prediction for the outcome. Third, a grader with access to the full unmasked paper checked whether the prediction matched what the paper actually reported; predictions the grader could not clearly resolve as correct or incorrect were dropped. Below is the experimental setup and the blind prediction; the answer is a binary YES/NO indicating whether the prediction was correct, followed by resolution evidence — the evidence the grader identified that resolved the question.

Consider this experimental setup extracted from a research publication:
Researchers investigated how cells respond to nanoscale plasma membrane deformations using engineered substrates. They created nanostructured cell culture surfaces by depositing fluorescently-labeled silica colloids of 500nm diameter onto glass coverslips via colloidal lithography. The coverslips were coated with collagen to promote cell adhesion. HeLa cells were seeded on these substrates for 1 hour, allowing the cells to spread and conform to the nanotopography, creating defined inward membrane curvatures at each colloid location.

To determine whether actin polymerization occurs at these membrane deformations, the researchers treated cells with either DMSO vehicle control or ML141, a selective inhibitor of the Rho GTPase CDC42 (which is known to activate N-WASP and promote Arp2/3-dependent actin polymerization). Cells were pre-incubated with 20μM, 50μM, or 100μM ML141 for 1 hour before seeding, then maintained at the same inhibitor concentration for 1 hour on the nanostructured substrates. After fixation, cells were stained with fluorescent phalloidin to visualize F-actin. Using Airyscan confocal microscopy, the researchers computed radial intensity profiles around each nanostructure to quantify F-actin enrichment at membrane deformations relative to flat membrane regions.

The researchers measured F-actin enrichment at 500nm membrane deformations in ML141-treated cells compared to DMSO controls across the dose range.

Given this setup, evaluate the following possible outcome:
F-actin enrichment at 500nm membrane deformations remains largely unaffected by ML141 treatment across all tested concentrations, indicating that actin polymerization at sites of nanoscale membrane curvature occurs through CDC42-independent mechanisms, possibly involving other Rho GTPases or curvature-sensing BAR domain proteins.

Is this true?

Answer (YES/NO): NO